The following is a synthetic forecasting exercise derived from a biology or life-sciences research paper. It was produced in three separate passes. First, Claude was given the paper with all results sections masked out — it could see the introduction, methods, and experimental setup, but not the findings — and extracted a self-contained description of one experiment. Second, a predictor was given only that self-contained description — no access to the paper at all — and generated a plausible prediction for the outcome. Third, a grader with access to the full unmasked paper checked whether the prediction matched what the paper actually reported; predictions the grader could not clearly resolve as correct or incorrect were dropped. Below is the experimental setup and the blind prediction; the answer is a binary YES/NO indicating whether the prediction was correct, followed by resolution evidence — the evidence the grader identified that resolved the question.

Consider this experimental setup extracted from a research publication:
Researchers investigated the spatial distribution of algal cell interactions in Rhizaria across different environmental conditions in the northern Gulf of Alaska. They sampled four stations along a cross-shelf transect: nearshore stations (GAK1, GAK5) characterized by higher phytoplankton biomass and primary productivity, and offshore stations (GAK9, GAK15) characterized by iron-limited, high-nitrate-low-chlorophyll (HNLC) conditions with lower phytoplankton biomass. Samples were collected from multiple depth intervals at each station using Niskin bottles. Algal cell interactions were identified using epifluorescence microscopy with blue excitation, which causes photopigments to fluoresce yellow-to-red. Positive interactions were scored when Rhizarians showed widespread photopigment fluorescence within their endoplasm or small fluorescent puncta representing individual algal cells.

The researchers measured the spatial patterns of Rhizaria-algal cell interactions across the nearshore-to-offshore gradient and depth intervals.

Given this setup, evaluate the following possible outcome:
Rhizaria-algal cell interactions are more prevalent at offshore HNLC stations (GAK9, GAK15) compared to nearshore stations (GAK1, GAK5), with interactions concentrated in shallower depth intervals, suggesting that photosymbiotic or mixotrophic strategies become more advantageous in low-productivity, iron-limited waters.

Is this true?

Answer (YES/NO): YES